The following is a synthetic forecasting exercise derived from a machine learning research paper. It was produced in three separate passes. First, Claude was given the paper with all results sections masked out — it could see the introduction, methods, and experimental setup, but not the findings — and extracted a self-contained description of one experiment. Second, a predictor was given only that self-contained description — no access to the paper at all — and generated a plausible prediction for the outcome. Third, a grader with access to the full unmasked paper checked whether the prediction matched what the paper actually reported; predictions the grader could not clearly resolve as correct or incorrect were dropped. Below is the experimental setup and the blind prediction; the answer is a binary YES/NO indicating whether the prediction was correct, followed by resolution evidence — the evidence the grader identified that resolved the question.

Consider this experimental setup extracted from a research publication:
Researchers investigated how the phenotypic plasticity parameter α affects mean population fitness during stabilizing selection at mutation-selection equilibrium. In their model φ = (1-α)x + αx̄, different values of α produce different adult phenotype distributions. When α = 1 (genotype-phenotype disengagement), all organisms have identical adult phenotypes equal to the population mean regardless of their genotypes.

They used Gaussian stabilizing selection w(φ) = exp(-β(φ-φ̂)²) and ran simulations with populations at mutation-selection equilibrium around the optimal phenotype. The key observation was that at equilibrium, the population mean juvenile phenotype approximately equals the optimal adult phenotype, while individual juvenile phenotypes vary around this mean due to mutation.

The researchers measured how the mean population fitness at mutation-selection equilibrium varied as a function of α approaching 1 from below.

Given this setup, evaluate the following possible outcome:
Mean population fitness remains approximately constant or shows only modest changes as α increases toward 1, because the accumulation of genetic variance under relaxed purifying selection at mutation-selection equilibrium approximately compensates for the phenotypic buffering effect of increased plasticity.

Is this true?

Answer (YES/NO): NO